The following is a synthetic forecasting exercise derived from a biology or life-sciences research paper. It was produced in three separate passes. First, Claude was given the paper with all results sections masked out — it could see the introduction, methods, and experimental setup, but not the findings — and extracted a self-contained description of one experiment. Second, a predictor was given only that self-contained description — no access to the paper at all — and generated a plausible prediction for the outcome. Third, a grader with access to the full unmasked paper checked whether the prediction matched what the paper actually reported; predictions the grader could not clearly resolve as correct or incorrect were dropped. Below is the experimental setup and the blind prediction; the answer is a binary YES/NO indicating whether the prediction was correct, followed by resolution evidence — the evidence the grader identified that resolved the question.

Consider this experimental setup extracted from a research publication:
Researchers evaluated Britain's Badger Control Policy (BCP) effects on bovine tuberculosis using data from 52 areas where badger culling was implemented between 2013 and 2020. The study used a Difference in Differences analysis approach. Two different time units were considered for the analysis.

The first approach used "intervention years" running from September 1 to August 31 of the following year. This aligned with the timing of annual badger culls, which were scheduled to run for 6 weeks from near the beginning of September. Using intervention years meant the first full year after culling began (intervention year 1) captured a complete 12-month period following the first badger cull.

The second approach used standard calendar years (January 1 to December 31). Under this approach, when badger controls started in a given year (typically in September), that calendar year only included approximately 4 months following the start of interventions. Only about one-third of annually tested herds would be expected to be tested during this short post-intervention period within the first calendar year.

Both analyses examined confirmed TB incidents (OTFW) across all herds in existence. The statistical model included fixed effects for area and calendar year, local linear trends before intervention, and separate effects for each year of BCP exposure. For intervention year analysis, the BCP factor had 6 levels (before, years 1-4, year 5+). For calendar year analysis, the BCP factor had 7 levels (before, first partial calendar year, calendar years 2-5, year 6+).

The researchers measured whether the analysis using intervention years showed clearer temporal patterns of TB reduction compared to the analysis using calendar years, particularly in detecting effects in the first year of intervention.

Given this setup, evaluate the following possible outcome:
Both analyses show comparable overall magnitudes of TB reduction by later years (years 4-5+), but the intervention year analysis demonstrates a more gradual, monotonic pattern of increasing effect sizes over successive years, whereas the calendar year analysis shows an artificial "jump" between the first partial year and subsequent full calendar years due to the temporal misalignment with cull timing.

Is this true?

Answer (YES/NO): NO